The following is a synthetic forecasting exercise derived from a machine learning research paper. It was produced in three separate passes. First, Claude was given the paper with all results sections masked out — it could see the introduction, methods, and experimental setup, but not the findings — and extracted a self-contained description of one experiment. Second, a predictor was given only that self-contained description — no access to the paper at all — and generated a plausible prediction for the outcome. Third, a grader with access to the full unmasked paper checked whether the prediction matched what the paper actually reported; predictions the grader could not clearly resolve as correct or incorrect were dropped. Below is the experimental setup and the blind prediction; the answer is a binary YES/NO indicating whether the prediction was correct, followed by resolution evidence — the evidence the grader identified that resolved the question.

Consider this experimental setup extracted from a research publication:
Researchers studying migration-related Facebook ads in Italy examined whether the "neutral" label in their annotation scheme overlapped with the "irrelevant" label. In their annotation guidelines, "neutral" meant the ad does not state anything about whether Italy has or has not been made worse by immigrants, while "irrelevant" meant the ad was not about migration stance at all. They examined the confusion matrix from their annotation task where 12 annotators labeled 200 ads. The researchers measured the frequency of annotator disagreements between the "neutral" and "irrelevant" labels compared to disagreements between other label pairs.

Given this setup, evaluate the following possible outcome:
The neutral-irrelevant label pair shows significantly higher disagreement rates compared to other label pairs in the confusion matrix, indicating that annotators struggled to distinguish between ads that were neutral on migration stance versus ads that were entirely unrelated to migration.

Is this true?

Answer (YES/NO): NO